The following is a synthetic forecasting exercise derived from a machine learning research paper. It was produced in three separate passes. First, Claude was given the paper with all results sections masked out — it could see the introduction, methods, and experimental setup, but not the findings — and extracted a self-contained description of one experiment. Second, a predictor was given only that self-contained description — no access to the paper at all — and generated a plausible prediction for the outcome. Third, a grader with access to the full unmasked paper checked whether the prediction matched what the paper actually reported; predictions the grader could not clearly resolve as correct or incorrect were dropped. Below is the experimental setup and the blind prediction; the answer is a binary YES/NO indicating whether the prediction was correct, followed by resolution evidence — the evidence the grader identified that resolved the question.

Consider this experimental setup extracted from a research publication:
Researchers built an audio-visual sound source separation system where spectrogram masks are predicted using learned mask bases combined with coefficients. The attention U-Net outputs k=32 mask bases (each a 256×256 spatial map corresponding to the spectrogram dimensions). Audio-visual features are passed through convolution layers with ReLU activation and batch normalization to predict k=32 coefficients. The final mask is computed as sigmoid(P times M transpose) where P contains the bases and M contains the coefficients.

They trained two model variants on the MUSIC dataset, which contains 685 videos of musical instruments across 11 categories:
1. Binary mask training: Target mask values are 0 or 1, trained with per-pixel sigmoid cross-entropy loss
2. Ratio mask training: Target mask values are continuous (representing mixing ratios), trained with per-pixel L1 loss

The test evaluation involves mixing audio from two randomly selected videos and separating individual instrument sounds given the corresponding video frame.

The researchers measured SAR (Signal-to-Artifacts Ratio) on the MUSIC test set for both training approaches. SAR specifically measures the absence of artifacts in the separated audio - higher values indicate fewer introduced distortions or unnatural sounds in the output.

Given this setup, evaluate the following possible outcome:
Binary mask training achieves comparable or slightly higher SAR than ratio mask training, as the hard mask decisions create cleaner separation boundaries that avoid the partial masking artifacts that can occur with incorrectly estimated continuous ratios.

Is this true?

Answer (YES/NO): NO